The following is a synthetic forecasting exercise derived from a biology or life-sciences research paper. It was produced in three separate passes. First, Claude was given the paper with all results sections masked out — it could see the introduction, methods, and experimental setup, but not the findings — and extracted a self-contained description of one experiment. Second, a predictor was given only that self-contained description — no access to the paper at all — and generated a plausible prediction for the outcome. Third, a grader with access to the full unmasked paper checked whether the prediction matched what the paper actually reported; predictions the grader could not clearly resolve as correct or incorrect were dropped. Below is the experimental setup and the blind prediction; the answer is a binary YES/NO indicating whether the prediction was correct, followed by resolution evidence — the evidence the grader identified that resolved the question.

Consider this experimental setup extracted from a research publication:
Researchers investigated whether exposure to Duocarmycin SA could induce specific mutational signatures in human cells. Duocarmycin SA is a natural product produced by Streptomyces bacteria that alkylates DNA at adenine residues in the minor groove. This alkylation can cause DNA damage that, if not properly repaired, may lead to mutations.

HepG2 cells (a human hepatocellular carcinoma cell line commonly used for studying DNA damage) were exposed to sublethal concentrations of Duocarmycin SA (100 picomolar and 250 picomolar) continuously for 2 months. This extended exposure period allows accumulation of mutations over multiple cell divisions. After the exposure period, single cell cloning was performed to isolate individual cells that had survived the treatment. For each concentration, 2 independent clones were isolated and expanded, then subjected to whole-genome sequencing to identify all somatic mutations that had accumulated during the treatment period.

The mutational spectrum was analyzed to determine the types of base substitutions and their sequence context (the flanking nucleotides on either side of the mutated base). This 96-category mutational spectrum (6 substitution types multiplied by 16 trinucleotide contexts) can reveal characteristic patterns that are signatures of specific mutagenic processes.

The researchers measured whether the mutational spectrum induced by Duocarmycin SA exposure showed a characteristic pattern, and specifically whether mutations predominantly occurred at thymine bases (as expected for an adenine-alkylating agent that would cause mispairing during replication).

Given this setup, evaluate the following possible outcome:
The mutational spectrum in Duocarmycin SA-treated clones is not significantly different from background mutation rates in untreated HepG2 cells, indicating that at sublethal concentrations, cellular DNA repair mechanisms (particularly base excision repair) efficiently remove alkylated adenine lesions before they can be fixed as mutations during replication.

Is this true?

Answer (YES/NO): NO